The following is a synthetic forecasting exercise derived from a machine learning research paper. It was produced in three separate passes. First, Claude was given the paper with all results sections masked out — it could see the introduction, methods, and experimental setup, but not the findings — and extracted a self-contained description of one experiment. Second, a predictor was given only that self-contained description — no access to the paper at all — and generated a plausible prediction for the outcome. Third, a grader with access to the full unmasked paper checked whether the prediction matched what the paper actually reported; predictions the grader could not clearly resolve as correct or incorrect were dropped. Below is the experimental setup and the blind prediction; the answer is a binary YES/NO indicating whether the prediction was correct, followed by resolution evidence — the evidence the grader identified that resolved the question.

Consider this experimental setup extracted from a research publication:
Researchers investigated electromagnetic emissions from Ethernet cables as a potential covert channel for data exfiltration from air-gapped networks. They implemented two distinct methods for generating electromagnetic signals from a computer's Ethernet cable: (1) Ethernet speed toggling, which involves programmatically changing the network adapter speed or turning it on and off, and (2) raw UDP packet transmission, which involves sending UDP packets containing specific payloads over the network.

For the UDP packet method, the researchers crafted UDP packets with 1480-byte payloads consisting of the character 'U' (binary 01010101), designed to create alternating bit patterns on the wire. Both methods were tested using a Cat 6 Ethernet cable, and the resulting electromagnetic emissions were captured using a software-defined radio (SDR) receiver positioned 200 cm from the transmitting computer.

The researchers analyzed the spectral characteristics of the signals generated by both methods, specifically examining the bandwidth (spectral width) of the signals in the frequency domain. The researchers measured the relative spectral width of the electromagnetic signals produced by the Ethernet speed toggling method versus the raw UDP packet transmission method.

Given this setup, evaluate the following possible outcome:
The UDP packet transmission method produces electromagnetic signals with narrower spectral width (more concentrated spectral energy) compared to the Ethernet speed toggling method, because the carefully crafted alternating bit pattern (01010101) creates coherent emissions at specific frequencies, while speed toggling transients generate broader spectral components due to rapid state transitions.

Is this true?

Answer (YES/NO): YES